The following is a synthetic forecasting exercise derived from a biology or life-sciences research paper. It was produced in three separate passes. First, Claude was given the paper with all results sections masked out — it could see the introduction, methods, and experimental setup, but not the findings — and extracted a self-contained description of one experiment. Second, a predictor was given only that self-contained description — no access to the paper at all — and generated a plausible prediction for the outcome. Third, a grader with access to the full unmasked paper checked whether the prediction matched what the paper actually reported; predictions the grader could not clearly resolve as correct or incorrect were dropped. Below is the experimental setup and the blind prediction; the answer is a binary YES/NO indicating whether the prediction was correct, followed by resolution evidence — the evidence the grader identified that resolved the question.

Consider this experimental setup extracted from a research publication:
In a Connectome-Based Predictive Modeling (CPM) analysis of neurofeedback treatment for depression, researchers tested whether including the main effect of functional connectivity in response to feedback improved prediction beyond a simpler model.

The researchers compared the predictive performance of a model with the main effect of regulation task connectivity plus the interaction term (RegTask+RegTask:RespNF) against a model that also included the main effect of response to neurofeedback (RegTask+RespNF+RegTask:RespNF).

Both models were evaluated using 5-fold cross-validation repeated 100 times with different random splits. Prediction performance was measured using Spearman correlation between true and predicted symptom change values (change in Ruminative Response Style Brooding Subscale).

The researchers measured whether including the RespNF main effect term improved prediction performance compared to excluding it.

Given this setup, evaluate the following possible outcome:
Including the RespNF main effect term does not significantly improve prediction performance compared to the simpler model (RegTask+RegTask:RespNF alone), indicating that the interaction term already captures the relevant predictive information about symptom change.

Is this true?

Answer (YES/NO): NO